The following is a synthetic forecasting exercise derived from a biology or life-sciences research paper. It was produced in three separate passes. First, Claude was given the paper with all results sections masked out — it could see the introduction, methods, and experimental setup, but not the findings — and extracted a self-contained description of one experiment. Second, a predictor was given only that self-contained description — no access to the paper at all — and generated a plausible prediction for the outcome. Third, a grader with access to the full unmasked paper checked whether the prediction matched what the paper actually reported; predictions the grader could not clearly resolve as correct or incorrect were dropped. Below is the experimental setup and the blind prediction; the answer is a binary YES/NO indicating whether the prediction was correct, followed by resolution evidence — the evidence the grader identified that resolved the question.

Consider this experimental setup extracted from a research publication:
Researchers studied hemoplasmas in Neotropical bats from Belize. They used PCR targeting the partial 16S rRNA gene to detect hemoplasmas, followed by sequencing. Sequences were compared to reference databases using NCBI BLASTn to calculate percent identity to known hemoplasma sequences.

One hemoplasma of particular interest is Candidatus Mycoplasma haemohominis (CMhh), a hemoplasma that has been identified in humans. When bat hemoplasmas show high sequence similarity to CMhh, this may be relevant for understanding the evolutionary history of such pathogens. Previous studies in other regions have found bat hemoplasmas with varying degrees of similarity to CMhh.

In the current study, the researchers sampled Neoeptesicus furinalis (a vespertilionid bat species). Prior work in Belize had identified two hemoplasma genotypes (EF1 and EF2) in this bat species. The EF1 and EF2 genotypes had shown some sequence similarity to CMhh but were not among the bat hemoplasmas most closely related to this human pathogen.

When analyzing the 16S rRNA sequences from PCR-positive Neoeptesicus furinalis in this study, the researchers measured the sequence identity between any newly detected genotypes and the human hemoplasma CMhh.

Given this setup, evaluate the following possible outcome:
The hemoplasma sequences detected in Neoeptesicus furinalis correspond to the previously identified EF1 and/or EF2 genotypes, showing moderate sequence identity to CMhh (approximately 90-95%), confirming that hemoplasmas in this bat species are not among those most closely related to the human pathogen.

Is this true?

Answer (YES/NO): NO